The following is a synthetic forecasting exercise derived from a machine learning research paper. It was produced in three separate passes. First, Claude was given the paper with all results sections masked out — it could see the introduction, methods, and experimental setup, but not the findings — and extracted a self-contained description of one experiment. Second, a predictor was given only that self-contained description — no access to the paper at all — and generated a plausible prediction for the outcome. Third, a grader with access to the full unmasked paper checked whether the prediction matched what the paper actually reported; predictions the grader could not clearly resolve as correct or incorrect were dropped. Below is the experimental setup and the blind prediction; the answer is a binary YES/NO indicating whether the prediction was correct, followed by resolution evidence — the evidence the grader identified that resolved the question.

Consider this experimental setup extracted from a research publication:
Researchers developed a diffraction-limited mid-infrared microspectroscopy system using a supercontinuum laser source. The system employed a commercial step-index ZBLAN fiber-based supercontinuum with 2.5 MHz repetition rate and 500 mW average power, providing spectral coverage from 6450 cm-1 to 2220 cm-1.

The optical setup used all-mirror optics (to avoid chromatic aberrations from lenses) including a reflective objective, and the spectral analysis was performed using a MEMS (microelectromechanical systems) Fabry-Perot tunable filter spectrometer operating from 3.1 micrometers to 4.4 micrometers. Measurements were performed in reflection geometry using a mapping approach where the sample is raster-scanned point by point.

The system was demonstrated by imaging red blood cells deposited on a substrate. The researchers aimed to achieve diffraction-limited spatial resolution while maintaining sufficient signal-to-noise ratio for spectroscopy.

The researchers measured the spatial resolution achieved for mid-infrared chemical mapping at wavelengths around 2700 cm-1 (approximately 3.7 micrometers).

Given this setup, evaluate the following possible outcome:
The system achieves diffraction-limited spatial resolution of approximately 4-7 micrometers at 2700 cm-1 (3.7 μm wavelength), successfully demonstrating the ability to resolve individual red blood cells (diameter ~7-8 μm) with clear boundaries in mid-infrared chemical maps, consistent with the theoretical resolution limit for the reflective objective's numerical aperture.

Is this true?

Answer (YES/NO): NO